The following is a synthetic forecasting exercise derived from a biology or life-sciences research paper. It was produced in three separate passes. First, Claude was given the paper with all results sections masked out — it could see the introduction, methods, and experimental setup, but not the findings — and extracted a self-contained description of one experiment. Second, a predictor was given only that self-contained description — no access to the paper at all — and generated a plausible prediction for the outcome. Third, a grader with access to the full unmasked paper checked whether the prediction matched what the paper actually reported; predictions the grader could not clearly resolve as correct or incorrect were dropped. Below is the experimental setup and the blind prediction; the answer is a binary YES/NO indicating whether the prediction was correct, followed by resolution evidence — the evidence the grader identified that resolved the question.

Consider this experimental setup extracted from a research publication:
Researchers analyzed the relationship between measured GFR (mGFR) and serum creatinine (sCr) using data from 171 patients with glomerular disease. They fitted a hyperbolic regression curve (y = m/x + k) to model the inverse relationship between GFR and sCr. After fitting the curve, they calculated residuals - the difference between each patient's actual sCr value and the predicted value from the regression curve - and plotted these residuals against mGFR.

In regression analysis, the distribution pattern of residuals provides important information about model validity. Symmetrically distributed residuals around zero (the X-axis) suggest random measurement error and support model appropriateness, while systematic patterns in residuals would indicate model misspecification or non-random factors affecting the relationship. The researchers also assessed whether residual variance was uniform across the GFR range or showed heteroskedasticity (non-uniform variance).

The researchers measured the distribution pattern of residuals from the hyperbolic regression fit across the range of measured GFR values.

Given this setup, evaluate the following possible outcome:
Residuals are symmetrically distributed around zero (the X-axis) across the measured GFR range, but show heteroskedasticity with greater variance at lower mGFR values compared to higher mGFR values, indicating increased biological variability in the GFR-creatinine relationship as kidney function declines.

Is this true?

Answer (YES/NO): NO